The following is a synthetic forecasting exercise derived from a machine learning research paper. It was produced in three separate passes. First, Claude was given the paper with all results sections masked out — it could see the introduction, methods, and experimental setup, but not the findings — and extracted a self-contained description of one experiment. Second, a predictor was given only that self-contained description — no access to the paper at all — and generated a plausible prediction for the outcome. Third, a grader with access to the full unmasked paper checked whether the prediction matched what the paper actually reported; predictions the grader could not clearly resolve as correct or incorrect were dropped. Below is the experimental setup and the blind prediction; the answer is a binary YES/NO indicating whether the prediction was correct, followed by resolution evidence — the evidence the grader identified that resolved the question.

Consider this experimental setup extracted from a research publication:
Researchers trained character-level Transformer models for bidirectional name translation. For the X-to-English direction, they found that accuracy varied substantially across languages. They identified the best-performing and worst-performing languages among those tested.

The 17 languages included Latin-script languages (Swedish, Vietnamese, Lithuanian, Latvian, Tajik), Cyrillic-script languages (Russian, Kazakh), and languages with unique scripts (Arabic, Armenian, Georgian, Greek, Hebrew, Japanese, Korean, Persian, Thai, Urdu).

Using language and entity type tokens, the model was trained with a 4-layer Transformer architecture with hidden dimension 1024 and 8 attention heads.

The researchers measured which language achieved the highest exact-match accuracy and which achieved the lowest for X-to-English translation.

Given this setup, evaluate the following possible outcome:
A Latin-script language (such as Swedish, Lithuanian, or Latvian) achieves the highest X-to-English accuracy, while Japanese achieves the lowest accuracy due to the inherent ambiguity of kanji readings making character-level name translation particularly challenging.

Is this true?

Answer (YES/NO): NO